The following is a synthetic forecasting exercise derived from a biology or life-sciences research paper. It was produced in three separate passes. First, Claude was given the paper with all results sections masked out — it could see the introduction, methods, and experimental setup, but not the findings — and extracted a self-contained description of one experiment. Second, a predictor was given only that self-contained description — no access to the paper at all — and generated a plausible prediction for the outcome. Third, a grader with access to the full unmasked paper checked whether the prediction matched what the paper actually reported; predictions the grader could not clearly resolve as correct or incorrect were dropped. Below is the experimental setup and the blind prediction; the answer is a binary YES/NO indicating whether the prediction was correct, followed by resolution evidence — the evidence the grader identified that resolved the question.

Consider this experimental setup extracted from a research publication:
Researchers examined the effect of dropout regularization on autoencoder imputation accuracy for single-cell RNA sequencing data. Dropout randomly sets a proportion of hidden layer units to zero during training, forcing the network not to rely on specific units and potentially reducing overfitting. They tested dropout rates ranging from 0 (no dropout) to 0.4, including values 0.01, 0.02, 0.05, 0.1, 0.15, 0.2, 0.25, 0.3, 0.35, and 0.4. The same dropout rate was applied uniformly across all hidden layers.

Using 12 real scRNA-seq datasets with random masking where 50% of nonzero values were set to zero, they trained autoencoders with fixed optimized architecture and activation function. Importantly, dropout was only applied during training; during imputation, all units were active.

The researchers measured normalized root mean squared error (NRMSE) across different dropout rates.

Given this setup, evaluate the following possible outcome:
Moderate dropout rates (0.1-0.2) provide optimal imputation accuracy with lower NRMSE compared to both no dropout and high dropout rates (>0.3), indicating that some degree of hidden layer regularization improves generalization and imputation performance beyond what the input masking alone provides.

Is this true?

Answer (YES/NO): NO